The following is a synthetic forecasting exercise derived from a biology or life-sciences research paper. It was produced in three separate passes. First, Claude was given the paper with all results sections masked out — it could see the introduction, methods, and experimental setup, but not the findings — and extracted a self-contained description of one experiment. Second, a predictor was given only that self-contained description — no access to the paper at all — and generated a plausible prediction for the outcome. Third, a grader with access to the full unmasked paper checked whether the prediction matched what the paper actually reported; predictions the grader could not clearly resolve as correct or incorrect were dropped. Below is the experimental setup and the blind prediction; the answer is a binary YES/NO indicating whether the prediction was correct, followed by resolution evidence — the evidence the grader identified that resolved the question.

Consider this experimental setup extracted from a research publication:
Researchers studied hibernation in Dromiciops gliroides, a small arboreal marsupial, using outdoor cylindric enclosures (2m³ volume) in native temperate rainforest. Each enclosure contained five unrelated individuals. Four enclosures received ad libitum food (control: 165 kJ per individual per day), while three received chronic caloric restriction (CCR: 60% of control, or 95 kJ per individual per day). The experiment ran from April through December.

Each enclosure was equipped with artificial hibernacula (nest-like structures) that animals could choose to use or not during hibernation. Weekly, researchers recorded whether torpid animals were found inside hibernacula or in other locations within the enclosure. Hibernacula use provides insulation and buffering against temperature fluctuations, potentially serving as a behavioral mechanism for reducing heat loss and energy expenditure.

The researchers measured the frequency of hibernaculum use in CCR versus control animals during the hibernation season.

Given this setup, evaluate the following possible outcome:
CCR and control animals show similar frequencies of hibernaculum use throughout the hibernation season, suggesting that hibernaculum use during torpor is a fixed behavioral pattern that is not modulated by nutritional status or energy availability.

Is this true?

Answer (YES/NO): NO